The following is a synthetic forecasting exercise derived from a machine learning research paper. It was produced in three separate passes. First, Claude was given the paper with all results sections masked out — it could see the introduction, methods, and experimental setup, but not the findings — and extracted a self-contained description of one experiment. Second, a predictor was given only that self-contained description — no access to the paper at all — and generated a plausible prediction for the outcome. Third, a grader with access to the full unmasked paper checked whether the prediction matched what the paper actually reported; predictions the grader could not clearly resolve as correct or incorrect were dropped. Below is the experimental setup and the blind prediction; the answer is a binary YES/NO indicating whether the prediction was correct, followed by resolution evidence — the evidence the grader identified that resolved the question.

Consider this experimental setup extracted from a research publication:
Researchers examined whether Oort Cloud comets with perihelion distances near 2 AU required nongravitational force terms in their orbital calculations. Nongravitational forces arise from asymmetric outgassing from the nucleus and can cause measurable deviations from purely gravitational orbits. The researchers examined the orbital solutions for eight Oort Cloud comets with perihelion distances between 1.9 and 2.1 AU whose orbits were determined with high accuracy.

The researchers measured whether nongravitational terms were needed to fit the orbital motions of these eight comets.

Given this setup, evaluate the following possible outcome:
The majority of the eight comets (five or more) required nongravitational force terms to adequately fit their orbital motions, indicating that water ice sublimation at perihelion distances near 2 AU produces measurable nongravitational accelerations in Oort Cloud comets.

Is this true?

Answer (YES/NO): NO